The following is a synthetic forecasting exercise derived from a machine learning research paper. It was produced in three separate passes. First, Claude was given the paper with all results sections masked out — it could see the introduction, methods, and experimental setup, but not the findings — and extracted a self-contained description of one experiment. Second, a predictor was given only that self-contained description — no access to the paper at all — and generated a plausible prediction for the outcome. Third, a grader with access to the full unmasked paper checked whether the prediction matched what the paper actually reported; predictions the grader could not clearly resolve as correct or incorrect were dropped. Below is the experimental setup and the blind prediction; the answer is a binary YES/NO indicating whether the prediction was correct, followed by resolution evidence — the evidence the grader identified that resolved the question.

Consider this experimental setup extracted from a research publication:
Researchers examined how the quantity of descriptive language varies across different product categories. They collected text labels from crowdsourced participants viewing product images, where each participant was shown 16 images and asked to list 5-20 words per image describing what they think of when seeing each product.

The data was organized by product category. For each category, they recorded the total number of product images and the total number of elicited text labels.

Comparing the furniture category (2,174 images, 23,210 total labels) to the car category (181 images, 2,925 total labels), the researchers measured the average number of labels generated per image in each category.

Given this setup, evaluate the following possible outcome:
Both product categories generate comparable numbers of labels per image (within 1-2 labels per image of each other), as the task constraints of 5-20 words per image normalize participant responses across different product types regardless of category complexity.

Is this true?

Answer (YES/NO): NO